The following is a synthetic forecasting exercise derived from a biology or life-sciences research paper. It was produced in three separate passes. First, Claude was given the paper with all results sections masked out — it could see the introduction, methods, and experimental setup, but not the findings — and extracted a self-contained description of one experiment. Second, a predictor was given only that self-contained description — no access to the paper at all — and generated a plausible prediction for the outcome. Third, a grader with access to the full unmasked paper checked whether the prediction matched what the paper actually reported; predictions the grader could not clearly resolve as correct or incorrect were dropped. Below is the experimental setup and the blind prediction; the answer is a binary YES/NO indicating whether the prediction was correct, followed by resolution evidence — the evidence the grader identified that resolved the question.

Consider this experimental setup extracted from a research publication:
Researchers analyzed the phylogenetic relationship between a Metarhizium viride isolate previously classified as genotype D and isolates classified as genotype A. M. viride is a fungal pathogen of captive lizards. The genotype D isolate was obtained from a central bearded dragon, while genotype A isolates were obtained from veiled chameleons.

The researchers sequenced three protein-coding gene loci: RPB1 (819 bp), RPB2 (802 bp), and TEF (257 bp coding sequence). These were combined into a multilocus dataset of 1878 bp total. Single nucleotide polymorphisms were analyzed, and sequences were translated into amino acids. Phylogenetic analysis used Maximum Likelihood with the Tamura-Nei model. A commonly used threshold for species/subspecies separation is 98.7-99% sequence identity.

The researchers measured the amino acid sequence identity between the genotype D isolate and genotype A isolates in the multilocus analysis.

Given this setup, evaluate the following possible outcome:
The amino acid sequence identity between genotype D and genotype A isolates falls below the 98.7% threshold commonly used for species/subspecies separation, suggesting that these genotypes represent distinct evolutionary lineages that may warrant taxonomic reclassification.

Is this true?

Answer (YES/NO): NO